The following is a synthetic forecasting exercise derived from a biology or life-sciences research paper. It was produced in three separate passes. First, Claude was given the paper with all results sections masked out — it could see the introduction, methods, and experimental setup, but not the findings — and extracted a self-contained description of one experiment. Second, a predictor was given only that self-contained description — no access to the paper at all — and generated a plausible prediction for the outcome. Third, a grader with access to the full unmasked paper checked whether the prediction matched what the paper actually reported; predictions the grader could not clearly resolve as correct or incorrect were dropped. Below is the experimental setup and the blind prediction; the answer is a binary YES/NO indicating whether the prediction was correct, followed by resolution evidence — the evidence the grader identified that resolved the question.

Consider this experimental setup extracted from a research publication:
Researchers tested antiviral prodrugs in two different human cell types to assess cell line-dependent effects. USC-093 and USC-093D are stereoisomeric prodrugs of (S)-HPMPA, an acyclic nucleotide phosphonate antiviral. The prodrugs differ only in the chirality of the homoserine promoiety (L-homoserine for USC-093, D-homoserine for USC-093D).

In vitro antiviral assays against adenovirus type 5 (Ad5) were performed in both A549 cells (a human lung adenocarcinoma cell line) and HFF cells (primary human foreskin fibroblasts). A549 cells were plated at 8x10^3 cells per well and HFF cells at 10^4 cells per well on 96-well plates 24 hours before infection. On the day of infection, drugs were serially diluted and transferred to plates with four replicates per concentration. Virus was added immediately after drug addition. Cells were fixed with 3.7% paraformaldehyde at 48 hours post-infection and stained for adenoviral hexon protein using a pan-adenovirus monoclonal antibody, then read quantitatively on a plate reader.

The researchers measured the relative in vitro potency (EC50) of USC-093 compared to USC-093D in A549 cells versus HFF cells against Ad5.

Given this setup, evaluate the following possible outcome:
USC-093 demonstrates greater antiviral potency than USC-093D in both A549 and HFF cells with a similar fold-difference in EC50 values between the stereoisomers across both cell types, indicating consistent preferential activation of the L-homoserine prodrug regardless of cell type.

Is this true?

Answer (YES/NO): NO